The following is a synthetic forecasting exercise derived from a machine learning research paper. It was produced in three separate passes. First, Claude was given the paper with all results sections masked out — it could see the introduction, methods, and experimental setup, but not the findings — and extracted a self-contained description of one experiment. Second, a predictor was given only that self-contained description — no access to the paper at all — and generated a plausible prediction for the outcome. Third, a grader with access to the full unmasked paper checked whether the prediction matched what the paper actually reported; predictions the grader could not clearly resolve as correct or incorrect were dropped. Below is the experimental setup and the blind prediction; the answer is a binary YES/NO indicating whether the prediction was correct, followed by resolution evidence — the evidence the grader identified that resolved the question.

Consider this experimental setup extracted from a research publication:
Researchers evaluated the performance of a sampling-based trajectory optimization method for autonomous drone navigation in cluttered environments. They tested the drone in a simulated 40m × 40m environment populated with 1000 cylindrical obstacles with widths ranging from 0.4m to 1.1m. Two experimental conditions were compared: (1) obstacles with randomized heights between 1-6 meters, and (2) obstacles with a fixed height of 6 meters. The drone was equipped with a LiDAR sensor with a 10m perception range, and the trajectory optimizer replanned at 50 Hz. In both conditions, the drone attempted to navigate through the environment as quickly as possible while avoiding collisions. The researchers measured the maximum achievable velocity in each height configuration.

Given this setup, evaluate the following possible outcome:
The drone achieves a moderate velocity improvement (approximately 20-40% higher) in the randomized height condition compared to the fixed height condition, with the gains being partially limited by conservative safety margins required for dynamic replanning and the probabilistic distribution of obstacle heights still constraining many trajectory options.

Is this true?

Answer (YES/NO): NO